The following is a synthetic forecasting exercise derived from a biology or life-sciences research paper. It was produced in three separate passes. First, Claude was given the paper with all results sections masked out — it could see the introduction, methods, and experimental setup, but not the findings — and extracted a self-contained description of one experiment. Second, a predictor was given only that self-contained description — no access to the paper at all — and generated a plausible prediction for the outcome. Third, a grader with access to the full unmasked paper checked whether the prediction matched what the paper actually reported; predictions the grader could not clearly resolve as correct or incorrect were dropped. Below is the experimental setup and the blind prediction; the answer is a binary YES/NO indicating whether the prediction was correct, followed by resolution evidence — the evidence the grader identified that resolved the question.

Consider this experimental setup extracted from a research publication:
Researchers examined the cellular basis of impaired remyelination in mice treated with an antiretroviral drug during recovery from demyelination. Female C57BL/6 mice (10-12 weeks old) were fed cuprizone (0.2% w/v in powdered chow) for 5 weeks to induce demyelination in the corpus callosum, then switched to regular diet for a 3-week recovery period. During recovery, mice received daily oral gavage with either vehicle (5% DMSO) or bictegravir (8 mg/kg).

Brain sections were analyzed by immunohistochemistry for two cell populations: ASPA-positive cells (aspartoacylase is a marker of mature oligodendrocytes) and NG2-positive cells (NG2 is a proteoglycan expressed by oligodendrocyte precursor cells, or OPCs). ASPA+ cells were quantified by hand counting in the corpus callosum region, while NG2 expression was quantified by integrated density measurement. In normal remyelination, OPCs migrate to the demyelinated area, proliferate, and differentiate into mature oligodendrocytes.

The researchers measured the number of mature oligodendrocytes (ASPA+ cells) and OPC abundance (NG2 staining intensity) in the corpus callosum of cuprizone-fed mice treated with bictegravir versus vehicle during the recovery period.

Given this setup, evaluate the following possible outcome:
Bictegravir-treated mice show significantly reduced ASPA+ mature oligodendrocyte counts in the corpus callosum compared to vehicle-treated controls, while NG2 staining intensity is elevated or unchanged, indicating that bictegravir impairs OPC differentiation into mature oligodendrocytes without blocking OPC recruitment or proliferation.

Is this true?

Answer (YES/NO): YES